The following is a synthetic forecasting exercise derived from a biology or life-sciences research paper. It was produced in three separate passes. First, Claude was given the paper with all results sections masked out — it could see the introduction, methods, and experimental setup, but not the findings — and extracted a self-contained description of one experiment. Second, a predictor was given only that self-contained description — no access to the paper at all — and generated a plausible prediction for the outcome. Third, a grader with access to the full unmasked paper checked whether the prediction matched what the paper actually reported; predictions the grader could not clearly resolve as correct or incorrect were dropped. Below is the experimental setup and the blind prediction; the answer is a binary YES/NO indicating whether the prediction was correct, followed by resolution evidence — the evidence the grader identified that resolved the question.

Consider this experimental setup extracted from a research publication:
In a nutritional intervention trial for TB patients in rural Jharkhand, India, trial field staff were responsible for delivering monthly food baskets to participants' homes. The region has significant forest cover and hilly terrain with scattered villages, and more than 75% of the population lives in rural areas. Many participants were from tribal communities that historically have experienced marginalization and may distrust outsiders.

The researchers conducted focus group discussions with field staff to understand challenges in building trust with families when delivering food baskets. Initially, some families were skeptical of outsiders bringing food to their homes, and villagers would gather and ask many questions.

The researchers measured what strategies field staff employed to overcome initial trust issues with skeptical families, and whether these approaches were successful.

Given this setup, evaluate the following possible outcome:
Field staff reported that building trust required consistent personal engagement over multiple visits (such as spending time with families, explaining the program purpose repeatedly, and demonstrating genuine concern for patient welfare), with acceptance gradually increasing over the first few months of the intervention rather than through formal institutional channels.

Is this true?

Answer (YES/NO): NO